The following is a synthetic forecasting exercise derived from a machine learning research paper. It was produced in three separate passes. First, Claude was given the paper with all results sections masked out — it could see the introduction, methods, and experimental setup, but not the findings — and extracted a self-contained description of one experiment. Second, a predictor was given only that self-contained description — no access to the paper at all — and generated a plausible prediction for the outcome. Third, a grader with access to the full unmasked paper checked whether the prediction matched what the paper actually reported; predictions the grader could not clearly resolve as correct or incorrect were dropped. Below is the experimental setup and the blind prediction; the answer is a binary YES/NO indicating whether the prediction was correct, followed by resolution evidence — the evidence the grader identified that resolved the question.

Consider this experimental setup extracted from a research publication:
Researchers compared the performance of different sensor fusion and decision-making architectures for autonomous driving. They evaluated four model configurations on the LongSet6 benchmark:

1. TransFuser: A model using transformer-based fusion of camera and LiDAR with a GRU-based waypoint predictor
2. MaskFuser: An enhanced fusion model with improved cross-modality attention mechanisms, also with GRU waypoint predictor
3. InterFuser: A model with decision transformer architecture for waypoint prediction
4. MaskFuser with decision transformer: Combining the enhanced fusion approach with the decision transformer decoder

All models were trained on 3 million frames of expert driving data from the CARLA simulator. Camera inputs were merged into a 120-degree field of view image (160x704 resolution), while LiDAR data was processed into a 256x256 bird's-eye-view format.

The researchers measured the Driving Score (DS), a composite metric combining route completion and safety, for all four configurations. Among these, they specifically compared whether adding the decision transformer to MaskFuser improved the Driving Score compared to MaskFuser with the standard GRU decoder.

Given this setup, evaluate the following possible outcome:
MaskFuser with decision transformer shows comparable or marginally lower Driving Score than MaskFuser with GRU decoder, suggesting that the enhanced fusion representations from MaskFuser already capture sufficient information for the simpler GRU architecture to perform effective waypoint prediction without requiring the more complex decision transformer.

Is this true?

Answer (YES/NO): NO